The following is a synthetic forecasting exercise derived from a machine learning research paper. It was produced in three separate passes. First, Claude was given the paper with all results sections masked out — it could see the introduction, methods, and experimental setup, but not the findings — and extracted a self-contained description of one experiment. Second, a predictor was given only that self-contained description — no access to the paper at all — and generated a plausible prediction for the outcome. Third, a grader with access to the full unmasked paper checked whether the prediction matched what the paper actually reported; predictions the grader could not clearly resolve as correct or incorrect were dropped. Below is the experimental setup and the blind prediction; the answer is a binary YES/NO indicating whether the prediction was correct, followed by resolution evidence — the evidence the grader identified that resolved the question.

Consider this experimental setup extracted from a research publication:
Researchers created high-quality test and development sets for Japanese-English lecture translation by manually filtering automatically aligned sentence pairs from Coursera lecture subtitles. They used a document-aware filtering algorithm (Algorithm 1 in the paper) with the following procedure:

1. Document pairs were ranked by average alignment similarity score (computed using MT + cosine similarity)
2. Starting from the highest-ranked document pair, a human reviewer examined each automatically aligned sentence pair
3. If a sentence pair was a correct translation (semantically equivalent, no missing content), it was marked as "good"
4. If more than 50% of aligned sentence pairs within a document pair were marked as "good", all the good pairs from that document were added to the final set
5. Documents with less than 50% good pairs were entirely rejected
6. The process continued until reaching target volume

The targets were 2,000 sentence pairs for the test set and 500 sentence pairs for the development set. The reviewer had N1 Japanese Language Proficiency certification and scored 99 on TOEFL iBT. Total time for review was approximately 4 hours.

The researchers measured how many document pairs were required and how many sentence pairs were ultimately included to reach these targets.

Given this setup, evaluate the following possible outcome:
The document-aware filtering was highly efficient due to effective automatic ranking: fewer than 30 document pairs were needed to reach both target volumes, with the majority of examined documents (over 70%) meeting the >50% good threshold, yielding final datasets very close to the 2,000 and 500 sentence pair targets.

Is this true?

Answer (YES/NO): NO